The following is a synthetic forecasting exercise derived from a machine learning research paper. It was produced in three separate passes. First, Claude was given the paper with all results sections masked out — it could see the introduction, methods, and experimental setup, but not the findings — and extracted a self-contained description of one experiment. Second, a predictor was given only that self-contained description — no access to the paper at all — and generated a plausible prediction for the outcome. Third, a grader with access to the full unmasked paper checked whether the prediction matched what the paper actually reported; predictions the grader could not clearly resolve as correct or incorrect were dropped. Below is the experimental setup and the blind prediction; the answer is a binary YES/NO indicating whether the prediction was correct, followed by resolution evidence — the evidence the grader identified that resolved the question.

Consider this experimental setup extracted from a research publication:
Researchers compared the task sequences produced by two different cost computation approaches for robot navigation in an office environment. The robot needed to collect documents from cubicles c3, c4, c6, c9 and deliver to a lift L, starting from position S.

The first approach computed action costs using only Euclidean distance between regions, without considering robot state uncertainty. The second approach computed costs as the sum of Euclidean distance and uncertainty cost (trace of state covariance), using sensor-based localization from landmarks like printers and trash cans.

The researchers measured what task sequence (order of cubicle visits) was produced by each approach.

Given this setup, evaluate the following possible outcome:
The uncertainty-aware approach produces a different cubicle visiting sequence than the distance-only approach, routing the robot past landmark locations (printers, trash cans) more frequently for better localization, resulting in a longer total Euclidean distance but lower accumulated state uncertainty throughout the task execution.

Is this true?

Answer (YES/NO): NO